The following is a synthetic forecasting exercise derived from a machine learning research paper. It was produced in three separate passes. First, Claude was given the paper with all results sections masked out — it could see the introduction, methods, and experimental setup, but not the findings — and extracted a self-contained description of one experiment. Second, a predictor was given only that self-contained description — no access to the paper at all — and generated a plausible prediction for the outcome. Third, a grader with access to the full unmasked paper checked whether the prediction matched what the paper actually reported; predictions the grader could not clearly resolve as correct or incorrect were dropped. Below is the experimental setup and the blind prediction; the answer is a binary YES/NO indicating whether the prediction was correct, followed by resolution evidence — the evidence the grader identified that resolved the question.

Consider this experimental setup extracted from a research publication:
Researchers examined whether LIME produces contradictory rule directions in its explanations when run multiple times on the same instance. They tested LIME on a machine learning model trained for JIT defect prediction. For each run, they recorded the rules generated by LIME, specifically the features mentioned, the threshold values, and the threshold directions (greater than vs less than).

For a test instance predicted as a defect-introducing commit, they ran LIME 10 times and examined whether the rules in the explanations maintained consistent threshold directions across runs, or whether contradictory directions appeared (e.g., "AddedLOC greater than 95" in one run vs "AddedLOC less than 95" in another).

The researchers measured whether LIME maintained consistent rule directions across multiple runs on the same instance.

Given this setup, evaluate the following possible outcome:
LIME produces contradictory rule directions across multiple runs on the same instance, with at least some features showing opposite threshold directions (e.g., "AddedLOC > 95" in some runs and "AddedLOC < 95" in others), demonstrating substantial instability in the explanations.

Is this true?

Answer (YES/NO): NO